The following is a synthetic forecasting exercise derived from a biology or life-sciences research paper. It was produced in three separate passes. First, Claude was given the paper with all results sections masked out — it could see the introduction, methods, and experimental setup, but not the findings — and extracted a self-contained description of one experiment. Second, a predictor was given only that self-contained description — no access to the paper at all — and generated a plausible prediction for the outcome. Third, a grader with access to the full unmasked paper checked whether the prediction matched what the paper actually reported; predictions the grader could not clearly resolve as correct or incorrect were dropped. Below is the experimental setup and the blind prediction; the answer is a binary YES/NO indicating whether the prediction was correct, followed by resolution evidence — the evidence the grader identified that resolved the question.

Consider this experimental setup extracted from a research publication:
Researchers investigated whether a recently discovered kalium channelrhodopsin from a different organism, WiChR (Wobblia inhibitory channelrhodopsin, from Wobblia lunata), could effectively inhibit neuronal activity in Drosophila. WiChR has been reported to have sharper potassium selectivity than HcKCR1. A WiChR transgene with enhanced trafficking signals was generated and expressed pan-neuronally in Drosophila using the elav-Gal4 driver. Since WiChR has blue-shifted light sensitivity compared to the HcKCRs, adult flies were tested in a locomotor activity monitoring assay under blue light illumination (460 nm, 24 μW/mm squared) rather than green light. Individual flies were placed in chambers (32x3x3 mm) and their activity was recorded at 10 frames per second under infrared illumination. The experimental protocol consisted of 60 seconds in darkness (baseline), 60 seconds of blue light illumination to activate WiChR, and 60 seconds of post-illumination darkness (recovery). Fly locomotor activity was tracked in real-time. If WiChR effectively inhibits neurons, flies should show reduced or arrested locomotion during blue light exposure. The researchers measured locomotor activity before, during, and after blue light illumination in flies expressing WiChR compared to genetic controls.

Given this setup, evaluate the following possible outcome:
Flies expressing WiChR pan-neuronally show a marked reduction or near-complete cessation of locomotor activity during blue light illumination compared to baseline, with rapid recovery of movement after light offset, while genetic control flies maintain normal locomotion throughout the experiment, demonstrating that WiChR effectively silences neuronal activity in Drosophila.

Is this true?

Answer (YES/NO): NO